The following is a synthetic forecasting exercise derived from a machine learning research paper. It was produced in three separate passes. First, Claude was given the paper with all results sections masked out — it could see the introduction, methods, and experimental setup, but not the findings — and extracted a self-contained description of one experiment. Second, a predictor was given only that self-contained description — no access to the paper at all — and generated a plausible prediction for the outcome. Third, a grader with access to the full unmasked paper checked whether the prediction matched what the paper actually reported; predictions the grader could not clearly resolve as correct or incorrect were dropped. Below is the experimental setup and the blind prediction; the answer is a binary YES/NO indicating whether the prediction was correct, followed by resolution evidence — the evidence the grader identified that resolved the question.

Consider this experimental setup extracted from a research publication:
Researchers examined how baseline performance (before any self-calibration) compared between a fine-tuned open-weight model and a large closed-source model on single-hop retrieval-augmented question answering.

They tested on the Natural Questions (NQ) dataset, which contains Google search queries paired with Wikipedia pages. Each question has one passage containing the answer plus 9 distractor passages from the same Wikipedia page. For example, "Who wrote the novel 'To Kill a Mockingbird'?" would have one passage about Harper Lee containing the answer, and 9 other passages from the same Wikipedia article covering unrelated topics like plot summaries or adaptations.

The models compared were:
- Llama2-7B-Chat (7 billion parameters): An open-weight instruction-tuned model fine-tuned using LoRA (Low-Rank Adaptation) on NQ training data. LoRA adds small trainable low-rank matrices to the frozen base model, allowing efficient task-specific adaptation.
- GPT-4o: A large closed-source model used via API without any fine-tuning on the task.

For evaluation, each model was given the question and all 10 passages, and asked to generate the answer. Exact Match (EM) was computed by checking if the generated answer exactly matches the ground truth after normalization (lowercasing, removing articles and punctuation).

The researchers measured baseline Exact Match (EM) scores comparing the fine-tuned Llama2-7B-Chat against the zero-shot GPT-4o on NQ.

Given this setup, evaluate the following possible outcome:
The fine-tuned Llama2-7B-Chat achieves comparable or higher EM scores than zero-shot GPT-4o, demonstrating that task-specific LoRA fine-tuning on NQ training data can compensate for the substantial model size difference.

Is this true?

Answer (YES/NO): YES